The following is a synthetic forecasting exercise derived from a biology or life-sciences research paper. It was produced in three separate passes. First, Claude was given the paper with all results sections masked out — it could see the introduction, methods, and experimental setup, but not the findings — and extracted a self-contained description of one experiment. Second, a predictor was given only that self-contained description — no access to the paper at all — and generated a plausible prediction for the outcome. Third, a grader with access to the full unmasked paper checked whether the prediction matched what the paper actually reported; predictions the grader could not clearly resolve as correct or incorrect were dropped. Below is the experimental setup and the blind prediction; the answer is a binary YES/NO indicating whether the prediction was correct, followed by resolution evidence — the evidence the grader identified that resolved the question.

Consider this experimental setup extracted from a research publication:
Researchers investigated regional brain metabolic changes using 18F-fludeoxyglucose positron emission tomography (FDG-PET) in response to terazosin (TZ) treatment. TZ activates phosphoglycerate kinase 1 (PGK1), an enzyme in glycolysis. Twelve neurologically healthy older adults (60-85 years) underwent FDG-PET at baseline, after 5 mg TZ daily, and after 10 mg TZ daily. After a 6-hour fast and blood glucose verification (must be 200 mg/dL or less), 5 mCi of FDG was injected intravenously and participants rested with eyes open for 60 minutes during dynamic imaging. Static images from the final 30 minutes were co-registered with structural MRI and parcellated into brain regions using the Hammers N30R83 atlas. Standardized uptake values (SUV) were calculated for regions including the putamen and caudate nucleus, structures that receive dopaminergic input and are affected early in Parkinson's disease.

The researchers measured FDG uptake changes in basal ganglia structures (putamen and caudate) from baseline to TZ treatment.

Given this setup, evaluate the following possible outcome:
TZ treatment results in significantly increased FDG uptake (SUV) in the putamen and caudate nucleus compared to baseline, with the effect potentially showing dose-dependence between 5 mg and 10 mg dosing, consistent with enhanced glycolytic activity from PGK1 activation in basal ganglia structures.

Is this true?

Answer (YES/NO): NO